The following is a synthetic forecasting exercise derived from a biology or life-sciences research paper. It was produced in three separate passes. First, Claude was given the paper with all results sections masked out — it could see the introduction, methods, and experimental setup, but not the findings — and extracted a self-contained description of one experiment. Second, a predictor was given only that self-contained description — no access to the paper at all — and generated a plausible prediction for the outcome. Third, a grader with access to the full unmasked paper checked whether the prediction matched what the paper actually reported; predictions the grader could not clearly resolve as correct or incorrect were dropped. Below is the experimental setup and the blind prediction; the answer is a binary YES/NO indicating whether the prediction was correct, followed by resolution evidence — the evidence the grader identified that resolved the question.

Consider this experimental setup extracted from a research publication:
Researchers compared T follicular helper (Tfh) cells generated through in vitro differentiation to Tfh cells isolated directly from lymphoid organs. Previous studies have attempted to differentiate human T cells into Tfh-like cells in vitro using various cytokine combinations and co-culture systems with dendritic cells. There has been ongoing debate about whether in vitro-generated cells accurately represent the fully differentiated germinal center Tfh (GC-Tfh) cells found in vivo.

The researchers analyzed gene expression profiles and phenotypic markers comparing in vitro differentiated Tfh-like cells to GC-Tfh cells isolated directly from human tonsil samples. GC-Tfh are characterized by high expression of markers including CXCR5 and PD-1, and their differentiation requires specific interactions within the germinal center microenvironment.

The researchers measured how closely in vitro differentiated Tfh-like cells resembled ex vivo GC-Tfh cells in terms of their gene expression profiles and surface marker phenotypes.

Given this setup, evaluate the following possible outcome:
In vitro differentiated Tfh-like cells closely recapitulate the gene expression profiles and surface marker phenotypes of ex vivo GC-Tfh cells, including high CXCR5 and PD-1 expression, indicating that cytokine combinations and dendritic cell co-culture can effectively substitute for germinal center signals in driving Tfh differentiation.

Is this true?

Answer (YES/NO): NO